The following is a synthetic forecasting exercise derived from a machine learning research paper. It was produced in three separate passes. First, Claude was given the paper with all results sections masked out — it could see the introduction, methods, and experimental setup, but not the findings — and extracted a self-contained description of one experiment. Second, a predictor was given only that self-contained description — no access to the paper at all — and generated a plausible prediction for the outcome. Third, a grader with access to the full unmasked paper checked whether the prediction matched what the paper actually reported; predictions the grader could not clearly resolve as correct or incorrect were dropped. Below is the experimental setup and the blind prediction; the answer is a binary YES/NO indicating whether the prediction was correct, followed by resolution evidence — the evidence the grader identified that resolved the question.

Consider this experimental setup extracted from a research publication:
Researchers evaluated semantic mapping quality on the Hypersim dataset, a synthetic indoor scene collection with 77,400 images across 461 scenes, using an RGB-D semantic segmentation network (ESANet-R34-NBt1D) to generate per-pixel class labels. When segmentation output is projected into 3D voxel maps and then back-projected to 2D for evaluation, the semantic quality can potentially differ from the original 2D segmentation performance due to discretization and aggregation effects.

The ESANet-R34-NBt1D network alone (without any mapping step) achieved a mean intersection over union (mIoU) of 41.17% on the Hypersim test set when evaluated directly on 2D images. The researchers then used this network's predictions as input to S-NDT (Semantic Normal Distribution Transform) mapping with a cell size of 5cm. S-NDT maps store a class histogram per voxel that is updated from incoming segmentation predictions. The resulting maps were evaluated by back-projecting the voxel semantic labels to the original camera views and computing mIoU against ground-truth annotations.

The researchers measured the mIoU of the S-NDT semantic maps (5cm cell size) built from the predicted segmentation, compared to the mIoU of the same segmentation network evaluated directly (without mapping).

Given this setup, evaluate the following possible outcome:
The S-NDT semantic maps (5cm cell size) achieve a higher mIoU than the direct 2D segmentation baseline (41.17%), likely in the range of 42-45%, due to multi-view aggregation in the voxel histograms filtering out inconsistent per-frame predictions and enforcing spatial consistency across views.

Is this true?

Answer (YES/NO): NO